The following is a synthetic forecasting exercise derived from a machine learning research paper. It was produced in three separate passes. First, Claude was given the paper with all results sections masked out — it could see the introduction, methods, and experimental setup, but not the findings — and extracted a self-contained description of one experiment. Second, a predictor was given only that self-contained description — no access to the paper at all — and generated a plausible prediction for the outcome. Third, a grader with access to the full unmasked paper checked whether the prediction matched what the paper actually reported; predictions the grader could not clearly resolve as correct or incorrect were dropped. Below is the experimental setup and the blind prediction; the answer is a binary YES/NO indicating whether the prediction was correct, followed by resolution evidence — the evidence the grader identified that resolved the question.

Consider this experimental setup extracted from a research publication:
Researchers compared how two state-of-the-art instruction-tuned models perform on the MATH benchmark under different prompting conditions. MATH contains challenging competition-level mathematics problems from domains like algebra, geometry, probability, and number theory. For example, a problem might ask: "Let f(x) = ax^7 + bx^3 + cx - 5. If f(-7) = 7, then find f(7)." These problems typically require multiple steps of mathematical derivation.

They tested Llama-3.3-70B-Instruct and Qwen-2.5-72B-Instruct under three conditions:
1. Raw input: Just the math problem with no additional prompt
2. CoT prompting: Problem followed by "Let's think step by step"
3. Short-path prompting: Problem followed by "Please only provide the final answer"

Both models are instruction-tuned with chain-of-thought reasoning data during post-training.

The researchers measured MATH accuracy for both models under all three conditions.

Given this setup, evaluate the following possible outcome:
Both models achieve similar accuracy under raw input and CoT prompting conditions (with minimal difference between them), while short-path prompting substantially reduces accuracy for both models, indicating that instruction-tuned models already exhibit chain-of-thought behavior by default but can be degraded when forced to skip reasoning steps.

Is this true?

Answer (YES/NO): YES